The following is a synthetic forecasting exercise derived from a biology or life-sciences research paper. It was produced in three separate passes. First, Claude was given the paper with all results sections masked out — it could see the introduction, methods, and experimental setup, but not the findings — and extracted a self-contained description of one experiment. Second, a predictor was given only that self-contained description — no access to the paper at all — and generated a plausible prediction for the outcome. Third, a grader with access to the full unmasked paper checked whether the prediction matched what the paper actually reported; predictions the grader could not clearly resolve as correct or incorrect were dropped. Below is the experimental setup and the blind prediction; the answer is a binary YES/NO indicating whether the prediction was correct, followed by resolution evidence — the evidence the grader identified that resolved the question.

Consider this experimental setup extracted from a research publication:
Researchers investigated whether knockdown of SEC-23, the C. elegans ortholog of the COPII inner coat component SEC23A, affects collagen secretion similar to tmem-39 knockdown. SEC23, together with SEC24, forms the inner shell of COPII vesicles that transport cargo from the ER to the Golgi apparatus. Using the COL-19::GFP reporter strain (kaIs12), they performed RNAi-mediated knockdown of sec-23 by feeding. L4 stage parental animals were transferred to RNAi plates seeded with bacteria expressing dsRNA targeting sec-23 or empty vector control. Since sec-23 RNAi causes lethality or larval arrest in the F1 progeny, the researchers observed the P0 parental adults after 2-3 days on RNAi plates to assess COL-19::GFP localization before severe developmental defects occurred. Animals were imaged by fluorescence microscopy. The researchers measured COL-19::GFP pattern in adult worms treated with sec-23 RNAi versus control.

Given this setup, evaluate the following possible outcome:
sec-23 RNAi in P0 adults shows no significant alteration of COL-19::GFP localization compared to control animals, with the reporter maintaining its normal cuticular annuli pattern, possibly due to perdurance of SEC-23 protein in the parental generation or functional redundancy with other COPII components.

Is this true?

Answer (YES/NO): NO